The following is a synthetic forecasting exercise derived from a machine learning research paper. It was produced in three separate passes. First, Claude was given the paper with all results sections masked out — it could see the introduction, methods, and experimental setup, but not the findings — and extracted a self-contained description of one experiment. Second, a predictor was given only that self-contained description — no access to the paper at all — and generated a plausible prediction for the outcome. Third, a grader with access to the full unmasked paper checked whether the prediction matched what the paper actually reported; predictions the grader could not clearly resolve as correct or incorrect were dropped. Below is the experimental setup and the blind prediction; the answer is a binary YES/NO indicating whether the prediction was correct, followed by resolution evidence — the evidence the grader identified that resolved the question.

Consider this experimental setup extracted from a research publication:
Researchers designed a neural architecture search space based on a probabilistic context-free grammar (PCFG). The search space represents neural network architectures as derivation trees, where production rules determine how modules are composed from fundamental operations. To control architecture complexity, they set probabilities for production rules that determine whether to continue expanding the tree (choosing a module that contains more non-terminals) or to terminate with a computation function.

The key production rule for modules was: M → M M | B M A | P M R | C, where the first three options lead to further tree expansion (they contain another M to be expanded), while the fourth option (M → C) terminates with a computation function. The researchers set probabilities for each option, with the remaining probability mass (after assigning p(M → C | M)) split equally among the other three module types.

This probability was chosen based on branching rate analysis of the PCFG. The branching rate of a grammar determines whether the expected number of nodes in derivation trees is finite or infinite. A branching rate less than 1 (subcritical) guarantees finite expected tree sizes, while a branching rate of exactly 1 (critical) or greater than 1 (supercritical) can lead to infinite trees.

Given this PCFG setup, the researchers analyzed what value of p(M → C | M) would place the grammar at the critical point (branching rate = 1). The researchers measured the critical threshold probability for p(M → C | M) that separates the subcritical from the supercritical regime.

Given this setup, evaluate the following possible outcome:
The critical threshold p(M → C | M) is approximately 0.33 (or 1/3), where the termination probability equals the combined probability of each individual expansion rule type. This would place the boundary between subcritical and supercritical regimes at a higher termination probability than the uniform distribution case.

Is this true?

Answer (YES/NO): NO